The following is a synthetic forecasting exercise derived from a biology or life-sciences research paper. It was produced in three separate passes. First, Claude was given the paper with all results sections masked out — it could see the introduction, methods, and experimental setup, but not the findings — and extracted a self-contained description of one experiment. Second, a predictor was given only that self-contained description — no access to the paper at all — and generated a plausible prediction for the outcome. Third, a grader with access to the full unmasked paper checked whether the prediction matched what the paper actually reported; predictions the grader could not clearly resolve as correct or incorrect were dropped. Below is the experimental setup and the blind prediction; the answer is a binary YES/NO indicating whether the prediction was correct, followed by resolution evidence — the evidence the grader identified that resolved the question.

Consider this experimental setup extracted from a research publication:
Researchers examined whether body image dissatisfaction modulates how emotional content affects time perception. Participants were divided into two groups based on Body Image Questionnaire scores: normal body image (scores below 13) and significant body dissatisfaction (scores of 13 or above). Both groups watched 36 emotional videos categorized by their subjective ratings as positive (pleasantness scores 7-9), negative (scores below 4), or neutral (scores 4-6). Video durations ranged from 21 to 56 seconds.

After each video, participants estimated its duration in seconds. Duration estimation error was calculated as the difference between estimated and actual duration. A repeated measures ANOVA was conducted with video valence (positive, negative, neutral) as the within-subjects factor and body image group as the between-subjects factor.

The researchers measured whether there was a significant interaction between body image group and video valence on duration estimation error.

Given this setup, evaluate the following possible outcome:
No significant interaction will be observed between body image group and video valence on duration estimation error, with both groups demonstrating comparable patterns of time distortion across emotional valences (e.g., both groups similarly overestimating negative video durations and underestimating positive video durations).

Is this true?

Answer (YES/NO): NO